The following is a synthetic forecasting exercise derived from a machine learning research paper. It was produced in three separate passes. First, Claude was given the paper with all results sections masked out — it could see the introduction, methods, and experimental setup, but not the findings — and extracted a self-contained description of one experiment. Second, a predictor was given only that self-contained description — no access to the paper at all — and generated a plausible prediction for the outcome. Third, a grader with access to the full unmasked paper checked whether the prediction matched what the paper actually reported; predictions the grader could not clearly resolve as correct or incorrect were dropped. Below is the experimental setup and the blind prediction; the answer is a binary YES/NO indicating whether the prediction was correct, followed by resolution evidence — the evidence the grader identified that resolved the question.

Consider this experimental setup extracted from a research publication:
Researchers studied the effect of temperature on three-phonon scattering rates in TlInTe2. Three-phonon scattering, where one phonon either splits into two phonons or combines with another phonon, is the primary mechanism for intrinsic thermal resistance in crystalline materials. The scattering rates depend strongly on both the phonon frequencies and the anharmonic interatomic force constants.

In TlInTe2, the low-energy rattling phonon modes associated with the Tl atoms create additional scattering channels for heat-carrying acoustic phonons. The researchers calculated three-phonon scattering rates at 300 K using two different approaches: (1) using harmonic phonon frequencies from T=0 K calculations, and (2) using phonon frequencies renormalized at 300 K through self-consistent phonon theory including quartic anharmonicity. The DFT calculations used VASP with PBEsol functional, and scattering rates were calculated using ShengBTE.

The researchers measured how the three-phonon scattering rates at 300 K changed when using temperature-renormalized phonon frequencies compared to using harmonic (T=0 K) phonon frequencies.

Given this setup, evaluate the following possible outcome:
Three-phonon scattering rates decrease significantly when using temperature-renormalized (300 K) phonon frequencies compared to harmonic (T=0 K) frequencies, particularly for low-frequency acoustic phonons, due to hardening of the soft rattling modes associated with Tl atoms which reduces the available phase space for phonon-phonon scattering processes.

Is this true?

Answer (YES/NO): YES